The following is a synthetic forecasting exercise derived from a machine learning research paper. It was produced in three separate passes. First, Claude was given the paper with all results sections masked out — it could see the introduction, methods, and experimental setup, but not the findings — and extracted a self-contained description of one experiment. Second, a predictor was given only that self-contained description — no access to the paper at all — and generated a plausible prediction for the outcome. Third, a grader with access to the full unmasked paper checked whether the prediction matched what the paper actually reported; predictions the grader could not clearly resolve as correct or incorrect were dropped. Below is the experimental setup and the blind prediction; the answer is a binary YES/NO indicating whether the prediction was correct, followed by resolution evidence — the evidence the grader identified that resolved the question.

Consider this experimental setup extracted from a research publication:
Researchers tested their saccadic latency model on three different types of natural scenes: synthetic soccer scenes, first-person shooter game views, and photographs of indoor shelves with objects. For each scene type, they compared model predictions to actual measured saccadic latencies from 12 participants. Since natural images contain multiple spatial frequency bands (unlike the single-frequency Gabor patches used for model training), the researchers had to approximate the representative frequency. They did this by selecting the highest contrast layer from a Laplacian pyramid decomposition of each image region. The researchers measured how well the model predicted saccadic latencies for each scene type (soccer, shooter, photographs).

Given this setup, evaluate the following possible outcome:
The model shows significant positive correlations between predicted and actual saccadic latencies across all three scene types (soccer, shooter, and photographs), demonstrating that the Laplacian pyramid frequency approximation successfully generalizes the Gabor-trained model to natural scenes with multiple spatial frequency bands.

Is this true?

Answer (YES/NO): NO